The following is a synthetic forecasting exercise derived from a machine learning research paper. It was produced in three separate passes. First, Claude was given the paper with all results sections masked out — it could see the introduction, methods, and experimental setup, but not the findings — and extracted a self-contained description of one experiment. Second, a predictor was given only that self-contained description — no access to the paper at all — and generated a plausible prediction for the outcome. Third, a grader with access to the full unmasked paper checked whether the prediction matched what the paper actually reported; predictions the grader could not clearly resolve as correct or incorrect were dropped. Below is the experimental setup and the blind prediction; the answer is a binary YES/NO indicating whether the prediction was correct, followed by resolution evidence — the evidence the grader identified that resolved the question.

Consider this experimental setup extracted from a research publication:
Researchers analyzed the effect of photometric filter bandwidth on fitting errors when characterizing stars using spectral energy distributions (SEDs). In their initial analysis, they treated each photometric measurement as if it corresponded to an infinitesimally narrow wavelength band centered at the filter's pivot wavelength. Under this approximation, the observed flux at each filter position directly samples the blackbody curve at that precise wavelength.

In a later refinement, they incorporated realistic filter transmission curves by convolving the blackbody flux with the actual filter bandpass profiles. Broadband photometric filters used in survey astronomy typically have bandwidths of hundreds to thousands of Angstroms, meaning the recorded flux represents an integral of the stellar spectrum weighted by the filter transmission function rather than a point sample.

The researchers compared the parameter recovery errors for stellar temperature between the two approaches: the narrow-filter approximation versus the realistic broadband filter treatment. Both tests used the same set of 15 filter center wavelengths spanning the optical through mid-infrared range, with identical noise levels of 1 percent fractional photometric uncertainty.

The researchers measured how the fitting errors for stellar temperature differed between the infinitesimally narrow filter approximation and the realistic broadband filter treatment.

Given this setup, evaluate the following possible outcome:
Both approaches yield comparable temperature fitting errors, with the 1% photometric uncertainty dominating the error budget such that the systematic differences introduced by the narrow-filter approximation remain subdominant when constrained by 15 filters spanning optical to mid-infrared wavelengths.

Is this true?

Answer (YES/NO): NO